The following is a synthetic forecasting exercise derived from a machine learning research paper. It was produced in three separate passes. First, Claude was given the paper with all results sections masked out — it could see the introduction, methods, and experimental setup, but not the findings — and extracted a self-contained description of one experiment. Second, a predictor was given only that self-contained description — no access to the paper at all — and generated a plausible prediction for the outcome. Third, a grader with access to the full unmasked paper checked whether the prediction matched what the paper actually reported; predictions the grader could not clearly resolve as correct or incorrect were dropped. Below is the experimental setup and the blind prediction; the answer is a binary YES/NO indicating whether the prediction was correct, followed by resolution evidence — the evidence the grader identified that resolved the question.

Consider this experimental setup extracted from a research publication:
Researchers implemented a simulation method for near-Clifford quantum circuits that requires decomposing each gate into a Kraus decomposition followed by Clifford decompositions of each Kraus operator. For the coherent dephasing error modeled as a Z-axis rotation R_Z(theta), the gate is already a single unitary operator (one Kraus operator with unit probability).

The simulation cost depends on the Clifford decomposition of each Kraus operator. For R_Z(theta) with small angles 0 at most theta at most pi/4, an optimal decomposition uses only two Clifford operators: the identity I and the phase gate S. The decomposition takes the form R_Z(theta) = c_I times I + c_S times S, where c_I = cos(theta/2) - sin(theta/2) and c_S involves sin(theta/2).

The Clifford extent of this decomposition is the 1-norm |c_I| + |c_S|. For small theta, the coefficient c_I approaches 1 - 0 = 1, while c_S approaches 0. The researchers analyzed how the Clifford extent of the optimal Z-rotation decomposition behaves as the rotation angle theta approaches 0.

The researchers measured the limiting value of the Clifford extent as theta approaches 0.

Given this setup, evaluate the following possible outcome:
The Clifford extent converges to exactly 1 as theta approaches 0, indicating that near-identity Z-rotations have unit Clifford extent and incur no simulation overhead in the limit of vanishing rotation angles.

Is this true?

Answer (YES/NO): YES